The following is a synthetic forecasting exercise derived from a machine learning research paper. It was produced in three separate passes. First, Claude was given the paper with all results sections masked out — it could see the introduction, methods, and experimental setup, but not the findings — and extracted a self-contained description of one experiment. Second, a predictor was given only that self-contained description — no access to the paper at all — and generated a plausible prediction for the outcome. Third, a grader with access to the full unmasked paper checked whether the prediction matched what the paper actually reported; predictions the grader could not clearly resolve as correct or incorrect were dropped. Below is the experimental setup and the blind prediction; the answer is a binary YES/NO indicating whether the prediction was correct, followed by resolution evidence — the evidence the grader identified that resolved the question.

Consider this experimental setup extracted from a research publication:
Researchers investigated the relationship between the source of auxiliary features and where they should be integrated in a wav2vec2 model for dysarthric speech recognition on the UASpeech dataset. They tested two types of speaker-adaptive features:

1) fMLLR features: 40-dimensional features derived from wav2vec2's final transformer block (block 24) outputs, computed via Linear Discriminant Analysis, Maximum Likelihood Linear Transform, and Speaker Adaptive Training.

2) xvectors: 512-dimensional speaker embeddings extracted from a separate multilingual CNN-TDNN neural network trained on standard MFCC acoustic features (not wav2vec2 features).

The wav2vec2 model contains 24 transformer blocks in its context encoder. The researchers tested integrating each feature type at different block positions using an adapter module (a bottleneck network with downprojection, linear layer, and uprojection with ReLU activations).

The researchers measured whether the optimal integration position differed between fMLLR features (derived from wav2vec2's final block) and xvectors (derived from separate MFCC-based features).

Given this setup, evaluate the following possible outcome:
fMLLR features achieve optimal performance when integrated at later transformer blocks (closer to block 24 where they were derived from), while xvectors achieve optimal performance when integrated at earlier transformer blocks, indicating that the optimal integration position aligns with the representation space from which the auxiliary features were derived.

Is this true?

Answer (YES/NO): YES